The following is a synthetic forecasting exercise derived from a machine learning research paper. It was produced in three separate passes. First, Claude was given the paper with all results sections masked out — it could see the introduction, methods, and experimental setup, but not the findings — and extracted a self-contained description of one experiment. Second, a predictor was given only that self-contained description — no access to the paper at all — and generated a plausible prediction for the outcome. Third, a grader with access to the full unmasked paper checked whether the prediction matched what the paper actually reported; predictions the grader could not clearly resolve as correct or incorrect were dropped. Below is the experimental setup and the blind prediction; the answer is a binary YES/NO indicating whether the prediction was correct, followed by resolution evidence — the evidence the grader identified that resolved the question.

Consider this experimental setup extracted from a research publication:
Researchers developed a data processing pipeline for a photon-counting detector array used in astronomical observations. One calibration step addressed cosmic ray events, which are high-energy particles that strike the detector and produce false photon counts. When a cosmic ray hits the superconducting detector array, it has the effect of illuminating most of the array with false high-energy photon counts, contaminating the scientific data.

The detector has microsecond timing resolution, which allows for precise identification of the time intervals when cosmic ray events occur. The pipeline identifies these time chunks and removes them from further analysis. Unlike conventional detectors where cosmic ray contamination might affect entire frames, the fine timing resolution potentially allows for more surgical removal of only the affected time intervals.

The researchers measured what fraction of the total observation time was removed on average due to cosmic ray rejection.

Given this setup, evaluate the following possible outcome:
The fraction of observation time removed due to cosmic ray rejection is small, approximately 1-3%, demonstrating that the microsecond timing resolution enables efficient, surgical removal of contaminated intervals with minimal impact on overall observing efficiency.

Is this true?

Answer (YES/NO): NO